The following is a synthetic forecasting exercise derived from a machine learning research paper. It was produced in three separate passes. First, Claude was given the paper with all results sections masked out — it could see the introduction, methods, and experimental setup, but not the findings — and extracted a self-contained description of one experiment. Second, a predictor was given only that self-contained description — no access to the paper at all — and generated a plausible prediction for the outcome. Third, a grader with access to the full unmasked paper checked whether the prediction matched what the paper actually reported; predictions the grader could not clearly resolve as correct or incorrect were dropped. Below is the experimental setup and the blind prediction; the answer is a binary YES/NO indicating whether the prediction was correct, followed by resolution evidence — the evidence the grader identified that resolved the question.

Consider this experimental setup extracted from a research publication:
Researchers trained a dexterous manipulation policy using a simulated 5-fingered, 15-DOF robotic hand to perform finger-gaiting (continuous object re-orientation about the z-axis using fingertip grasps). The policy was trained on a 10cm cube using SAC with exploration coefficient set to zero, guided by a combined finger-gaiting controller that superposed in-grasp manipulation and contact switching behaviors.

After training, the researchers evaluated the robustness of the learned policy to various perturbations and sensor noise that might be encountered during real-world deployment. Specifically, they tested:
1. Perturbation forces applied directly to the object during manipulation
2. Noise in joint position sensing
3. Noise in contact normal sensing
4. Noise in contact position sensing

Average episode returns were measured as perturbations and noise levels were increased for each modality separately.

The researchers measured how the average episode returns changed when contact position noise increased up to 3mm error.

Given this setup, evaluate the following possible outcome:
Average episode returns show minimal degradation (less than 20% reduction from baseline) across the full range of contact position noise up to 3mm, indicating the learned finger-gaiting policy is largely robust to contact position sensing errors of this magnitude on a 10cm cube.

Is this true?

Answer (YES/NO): NO